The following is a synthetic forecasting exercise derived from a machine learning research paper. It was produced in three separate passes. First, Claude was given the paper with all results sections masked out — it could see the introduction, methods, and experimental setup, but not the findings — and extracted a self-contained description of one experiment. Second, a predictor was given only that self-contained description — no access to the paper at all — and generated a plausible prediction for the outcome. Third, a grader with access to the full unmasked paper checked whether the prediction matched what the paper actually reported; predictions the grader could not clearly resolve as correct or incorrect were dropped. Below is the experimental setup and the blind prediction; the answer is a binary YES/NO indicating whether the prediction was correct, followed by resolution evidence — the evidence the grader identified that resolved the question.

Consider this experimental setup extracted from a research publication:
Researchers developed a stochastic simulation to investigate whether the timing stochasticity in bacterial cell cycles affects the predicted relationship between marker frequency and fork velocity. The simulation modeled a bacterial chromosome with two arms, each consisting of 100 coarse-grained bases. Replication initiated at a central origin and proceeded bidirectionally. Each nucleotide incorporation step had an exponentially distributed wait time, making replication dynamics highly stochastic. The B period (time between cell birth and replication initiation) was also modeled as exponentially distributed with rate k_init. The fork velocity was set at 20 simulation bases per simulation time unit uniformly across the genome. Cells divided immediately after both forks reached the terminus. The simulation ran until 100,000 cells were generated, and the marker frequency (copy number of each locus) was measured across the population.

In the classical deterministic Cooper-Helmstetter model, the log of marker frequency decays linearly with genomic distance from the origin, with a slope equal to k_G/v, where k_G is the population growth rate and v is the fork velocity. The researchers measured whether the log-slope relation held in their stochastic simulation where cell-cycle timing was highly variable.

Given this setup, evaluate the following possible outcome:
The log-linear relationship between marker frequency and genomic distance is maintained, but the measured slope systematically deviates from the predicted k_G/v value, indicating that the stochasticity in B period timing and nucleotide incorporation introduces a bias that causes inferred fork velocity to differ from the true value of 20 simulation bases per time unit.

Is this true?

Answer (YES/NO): NO